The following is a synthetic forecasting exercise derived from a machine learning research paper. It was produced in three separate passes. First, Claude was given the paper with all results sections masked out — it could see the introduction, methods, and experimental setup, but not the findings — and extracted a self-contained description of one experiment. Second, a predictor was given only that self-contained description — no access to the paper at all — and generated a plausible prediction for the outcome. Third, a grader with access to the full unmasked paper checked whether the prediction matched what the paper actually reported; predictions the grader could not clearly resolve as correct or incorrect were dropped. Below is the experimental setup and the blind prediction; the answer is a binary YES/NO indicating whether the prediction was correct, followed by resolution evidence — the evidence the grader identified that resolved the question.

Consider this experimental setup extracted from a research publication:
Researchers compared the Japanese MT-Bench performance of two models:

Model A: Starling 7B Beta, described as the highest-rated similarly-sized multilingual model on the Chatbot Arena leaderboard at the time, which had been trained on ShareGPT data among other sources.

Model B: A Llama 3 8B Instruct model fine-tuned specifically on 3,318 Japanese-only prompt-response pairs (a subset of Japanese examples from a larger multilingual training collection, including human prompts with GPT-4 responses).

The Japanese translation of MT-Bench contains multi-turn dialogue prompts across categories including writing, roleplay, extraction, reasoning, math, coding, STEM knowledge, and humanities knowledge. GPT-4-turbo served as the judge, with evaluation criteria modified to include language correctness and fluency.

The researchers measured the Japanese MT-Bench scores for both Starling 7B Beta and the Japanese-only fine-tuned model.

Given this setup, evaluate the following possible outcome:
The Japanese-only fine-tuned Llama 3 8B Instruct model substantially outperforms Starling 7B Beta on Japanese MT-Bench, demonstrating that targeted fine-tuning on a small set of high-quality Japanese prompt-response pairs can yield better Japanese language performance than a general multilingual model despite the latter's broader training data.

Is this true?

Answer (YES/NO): NO